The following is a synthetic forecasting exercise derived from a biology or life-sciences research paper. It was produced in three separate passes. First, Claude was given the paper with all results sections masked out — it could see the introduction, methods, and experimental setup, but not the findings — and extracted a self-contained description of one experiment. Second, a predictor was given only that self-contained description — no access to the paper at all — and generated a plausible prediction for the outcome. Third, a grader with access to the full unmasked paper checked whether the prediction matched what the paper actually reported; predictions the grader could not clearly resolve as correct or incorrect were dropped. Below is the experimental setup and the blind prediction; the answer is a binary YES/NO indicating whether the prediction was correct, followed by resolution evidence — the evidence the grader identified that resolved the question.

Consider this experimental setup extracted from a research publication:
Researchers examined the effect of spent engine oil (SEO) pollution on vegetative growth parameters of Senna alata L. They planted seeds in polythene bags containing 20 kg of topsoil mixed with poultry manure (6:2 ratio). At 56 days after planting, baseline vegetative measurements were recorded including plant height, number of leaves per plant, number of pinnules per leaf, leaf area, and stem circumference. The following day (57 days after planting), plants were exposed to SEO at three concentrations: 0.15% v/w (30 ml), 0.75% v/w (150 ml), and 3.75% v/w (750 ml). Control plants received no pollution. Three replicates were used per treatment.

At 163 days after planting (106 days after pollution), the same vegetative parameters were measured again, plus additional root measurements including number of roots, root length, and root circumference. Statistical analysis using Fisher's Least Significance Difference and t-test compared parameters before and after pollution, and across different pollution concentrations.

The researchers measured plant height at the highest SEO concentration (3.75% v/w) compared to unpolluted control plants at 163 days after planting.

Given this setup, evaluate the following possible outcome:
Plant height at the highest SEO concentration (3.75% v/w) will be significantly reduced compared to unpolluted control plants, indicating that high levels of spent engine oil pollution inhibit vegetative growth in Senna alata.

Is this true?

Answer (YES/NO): NO